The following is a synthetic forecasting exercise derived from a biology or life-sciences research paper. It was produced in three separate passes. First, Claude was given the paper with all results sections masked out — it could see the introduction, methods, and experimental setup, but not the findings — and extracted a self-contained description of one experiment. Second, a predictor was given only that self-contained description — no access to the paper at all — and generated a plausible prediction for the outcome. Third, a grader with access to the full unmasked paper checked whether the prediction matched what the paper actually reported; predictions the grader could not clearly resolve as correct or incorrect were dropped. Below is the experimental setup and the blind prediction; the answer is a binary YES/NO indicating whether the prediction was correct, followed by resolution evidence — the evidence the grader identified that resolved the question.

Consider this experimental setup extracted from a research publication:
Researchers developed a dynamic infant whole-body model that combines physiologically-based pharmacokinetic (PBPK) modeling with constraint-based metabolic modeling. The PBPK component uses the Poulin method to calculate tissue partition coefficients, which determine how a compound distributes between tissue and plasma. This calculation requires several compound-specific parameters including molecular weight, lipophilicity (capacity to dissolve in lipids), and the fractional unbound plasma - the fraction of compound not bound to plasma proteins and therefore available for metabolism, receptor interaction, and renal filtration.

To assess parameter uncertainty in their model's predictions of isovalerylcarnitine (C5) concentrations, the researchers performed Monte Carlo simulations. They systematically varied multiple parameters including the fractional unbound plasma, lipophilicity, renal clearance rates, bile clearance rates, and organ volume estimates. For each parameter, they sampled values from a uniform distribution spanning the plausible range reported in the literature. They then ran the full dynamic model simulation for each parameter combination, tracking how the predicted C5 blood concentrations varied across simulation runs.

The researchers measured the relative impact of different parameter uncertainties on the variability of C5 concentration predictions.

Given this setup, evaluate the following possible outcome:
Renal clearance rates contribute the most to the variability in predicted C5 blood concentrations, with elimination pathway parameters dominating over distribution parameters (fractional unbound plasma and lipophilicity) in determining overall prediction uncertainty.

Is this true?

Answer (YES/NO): NO